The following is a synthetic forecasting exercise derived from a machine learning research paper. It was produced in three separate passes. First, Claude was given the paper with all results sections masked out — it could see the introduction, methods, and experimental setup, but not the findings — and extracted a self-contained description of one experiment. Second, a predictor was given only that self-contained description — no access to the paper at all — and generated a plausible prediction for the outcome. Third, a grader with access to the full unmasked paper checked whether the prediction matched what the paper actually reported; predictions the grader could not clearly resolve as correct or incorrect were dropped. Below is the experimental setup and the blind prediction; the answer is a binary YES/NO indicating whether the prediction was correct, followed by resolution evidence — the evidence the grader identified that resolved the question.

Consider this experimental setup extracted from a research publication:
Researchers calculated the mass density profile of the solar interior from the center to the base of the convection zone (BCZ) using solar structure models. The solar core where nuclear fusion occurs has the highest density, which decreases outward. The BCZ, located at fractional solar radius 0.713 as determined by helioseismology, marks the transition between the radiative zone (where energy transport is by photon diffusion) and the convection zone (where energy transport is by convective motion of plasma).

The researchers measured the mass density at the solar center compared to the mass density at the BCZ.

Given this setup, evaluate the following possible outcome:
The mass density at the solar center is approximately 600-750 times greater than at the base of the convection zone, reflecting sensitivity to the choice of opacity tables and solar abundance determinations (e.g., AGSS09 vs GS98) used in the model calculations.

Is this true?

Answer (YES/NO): NO